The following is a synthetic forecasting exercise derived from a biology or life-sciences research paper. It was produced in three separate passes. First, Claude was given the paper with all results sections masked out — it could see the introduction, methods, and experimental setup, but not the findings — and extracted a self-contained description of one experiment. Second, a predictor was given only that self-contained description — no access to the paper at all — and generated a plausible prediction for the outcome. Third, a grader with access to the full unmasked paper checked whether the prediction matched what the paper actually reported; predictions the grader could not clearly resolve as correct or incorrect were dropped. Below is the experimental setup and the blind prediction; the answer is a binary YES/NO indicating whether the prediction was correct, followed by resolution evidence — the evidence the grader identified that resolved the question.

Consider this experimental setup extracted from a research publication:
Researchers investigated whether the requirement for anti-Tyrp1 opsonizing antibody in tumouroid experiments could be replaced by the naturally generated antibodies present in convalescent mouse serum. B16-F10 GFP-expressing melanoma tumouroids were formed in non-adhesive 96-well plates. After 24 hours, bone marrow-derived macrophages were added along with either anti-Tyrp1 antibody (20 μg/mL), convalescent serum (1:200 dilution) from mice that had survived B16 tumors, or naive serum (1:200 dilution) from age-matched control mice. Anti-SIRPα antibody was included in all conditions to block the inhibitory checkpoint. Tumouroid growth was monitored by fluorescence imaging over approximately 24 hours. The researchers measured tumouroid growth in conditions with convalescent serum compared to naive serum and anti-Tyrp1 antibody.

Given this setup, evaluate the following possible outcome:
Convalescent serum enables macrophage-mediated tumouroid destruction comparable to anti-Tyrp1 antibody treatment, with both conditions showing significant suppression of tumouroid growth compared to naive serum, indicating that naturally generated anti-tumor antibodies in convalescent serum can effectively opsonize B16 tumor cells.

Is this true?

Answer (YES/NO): YES